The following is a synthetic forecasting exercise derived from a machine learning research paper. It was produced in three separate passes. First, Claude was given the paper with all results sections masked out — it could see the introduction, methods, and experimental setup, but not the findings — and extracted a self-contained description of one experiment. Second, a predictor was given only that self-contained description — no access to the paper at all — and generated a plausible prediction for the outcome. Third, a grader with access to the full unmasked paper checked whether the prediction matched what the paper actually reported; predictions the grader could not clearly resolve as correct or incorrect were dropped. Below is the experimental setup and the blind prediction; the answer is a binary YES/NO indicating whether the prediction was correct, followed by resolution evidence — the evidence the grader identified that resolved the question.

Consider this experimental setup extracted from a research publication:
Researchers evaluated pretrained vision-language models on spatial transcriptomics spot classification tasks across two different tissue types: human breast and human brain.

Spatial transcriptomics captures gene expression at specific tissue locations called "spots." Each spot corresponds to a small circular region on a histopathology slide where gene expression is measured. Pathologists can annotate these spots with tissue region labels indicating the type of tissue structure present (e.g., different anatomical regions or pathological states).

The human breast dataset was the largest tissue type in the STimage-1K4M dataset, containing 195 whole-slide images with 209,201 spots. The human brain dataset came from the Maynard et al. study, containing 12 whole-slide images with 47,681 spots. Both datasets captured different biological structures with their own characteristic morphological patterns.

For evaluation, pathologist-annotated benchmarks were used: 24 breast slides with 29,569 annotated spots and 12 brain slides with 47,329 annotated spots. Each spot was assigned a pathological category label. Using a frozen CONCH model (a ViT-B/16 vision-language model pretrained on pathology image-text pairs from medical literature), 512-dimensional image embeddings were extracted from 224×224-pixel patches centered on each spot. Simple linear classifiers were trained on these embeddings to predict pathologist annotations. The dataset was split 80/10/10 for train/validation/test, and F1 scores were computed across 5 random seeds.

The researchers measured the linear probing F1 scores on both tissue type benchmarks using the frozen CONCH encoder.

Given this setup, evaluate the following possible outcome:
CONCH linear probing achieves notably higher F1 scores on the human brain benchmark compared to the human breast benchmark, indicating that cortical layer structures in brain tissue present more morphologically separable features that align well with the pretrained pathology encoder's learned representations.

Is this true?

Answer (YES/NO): NO